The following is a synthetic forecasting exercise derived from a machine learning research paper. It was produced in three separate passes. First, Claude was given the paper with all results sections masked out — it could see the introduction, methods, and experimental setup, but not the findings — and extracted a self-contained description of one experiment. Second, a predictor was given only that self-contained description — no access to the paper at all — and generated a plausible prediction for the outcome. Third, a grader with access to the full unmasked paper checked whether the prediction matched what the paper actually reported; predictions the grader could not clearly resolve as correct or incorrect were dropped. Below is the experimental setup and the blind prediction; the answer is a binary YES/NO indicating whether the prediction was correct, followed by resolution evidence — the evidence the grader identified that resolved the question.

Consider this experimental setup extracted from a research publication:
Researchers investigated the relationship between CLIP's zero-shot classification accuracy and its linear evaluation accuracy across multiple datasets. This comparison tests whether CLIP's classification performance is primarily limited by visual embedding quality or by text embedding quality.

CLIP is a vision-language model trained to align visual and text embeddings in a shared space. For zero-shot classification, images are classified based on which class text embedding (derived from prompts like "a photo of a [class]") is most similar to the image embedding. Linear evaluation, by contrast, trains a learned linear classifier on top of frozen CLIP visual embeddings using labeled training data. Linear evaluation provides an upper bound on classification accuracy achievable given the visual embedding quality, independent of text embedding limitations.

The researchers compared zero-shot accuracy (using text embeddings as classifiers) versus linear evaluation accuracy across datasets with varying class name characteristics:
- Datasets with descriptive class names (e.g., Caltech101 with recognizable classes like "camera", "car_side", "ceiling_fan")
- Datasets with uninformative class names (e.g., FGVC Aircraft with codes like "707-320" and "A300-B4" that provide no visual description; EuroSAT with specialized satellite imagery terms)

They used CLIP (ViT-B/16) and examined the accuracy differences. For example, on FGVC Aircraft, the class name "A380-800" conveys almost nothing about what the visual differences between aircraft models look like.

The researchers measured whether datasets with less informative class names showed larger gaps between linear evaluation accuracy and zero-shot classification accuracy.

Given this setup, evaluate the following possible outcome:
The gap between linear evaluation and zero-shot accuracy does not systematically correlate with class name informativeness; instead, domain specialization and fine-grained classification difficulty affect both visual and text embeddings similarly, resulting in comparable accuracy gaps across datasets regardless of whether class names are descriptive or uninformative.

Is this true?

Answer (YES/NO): NO